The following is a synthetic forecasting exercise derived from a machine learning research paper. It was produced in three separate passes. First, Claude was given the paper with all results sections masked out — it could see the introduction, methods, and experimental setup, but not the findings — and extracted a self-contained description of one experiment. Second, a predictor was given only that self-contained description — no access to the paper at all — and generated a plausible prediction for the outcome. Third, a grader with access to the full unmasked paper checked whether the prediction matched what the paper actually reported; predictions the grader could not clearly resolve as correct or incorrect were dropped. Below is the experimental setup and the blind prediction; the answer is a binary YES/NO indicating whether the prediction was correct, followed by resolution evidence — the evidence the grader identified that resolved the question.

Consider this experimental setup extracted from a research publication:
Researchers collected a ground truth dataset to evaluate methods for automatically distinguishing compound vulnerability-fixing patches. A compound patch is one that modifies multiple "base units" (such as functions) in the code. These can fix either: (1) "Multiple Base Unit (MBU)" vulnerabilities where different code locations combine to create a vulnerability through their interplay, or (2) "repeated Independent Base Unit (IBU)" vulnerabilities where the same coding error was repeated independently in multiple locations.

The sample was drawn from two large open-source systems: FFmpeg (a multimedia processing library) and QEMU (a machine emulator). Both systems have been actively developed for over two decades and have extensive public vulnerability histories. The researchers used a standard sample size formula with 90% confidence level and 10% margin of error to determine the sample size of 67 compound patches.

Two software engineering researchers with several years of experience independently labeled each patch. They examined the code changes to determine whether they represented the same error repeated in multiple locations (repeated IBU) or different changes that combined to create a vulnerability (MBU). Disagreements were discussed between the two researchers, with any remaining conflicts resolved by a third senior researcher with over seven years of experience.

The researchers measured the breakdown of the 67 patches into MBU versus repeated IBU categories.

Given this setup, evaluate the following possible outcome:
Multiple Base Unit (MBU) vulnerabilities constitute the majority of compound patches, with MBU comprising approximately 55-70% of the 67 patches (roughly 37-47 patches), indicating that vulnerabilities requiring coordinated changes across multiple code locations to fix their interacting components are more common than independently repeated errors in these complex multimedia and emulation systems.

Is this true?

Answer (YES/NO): NO